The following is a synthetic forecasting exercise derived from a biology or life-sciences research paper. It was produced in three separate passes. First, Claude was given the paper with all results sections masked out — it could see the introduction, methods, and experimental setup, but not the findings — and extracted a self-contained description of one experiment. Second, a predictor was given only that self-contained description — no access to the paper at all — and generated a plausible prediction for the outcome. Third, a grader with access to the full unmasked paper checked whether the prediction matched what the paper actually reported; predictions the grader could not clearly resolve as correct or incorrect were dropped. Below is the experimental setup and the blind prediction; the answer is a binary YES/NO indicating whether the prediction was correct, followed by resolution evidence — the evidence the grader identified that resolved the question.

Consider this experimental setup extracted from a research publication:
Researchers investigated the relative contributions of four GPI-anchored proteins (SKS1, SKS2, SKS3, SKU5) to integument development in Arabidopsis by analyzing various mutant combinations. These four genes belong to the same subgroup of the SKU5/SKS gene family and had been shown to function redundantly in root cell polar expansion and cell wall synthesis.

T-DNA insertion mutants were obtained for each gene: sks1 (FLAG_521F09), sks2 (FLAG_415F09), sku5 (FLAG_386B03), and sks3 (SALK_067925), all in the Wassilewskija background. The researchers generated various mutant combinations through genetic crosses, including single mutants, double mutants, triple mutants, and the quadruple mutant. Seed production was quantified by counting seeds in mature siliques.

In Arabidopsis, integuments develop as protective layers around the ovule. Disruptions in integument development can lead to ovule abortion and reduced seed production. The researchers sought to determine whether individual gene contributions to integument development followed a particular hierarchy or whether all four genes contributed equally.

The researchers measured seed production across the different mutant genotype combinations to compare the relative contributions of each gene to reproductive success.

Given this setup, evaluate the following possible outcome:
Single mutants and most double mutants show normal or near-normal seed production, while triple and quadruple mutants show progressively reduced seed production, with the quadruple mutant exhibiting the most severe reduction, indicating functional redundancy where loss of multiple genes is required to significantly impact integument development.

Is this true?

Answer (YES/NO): NO